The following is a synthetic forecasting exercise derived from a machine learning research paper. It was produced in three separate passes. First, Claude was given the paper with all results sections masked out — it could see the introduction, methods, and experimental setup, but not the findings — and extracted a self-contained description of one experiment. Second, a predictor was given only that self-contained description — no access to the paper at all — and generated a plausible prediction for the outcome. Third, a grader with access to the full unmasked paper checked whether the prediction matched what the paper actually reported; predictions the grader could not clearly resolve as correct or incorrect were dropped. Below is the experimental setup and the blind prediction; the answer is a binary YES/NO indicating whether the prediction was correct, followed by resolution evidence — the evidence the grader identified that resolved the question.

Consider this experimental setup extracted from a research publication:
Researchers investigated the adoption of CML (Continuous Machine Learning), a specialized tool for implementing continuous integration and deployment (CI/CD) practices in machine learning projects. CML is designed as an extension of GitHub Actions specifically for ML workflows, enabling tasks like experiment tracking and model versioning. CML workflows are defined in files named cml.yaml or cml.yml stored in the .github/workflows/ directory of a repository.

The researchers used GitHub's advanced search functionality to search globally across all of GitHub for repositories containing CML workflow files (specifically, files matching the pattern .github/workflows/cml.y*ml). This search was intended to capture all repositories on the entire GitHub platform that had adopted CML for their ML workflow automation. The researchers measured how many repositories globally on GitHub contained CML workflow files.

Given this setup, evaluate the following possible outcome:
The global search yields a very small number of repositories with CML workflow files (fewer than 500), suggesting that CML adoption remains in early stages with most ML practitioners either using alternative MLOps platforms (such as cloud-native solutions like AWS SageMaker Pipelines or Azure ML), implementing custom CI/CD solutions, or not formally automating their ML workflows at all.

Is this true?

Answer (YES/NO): YES